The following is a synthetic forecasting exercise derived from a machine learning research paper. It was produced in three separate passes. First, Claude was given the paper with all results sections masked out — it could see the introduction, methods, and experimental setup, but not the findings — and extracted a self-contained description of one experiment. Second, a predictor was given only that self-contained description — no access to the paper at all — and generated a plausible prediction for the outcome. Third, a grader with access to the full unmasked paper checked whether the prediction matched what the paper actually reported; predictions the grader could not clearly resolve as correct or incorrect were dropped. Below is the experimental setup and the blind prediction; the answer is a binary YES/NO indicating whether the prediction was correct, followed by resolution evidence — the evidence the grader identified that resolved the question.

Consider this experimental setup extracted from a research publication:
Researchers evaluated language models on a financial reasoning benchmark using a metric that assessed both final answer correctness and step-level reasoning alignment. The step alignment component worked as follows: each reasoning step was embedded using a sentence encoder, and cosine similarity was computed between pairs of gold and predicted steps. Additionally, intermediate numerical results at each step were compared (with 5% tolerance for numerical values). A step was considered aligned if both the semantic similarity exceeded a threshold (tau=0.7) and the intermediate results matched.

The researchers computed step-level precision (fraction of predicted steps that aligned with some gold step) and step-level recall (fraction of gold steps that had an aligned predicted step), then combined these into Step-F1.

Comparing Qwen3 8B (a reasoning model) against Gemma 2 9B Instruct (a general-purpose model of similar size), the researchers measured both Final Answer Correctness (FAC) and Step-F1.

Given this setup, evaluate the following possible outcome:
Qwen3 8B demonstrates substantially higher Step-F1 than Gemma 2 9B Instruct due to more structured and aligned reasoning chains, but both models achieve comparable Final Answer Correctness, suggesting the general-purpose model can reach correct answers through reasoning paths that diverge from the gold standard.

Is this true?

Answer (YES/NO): NO